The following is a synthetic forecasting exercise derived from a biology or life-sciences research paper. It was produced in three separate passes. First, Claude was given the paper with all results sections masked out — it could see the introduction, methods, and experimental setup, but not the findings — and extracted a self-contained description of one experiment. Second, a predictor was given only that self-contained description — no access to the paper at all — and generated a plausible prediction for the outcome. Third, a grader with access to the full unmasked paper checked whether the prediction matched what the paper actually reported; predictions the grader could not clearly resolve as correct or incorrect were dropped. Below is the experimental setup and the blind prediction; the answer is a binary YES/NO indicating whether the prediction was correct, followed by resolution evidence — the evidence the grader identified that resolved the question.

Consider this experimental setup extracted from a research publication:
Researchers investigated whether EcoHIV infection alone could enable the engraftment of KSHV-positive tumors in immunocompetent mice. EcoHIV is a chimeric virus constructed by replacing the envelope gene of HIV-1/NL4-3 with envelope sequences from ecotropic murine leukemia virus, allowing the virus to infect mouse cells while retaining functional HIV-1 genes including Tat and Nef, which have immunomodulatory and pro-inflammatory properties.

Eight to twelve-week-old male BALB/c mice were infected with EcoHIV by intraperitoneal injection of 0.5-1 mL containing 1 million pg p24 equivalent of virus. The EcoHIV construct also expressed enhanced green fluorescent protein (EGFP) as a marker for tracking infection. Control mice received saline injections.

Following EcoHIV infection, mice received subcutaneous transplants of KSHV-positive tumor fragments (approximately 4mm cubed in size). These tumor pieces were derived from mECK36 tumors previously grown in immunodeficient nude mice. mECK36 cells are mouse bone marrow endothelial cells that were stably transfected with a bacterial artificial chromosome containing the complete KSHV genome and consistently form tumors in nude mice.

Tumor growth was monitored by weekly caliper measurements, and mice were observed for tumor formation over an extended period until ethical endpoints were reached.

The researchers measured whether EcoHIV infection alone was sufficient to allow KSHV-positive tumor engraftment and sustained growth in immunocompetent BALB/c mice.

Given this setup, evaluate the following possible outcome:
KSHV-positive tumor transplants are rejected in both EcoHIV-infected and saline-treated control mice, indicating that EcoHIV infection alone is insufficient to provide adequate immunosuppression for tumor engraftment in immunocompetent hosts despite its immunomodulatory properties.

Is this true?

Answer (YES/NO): NO